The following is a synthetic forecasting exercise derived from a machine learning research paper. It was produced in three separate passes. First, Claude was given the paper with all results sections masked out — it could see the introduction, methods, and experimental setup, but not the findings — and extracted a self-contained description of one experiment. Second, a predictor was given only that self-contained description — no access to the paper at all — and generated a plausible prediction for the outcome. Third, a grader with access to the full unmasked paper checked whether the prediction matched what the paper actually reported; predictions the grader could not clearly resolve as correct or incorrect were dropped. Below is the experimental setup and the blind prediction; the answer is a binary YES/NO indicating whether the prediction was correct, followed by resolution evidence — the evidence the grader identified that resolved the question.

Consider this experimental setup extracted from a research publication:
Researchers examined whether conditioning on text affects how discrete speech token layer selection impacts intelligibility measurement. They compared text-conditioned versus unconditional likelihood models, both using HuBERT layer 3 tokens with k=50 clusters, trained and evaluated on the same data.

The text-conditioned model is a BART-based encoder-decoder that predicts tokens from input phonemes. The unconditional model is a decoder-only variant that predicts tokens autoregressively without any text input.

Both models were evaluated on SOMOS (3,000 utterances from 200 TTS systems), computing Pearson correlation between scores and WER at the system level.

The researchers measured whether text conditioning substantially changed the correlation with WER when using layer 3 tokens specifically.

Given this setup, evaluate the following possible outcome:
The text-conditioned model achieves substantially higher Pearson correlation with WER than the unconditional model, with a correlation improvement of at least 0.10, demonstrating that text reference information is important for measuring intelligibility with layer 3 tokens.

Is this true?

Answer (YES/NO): YES